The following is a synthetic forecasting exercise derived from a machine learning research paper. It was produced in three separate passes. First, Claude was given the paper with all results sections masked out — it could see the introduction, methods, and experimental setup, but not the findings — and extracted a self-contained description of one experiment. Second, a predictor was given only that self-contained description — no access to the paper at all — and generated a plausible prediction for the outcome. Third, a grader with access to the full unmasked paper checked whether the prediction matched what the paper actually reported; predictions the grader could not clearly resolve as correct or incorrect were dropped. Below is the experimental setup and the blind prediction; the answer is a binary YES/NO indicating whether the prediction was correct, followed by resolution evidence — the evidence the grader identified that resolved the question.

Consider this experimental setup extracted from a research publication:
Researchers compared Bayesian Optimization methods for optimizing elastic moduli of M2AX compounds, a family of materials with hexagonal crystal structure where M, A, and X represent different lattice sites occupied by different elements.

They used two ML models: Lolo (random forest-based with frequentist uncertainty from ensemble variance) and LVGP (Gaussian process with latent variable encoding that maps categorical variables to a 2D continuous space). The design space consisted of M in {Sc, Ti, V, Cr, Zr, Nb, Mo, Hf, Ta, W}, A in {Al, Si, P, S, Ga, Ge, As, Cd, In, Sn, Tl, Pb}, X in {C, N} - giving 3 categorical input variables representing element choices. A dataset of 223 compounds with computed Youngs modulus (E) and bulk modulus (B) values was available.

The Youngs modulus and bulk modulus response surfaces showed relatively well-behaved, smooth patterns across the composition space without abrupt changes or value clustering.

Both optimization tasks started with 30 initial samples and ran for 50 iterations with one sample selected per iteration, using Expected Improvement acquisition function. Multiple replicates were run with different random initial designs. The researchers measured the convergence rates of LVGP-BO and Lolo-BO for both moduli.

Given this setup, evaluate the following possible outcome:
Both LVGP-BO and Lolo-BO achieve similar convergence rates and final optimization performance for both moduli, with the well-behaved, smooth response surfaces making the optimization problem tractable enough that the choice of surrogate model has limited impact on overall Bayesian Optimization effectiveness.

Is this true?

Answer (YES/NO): NO